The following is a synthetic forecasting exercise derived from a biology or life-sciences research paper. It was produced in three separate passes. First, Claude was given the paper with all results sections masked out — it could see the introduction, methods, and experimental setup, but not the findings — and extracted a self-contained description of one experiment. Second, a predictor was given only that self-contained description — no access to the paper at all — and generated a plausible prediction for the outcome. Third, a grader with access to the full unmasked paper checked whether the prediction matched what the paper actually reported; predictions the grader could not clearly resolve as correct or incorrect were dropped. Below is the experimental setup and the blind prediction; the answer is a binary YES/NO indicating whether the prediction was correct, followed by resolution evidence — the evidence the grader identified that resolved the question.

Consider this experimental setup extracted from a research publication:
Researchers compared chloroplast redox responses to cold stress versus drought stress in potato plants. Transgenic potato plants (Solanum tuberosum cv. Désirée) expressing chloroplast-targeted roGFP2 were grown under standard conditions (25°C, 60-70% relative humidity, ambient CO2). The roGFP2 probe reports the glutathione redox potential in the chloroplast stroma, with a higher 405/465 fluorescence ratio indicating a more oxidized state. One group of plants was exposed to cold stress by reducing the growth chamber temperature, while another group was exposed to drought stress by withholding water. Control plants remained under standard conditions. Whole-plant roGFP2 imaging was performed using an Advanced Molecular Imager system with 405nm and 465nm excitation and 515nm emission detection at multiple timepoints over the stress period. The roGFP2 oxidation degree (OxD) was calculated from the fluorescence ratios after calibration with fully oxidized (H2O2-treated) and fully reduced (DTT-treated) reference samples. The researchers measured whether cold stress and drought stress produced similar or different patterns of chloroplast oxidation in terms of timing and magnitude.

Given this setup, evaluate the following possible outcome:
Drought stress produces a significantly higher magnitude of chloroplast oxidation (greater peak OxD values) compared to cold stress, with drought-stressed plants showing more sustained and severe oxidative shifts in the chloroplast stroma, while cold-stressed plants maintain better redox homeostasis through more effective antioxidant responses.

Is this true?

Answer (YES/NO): NO